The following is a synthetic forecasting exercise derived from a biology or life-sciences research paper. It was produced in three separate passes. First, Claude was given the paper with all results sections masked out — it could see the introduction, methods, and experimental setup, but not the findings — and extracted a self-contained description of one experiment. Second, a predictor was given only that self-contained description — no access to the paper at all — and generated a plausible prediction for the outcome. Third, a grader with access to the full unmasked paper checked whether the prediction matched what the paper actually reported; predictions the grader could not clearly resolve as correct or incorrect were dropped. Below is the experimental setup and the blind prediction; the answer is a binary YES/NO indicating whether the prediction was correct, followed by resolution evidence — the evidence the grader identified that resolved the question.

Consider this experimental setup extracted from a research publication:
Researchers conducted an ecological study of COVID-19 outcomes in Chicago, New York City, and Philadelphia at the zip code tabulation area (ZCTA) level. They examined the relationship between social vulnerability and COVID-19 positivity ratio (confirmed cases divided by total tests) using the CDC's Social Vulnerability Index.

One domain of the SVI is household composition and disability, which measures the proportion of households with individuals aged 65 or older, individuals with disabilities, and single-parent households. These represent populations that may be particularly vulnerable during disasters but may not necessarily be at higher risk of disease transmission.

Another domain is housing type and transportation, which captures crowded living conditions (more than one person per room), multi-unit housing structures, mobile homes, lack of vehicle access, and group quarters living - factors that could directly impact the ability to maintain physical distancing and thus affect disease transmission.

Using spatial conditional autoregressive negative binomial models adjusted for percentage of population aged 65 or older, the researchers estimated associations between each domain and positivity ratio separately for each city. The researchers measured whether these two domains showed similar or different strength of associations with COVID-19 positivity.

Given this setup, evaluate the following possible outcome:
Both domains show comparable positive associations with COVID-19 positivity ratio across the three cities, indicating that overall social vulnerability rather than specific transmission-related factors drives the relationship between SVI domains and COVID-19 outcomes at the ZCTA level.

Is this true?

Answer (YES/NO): NO